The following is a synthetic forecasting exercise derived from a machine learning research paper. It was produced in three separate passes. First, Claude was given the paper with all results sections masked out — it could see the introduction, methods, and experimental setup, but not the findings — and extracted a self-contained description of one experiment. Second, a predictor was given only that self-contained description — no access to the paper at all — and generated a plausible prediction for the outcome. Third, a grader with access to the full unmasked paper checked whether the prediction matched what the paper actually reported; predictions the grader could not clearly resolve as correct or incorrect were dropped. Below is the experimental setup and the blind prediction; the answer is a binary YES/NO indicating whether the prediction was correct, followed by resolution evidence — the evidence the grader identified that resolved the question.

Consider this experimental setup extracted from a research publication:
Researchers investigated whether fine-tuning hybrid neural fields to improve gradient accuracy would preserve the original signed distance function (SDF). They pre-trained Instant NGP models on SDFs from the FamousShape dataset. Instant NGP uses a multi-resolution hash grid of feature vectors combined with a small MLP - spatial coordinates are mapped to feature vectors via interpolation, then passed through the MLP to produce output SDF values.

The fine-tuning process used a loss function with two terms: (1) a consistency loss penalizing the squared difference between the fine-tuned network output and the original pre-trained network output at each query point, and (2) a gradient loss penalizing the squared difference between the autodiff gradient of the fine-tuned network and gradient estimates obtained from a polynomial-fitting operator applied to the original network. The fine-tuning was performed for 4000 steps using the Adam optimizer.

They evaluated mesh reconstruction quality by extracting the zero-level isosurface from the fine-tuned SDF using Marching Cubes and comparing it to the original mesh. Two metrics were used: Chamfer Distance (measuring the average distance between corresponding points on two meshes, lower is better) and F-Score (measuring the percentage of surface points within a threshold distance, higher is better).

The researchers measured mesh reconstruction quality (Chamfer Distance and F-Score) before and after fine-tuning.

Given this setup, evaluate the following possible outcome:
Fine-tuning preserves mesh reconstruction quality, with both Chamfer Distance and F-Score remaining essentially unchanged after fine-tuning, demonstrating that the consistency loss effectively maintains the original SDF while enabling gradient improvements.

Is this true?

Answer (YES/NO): YES